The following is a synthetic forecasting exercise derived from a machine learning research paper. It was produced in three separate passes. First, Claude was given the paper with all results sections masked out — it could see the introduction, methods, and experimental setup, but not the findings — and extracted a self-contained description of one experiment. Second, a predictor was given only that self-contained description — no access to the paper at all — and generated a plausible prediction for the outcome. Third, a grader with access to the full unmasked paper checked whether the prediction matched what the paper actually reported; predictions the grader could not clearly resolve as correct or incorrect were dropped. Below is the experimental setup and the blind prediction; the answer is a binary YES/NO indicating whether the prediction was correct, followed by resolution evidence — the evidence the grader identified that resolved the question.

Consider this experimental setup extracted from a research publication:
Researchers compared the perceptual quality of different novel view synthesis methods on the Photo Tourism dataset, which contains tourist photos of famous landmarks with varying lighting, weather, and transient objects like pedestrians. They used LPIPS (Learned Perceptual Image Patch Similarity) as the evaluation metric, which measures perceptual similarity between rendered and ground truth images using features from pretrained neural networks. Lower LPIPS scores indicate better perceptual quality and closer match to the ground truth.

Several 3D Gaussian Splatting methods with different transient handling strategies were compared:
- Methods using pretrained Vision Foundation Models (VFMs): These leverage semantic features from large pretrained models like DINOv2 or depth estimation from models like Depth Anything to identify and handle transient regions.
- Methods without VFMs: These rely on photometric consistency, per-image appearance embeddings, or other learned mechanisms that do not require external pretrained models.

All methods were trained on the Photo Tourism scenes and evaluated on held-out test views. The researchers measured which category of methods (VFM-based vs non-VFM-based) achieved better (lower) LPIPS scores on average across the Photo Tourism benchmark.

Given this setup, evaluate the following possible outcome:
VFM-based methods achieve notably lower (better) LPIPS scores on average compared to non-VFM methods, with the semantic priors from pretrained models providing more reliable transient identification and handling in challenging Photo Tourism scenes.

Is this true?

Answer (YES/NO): NO